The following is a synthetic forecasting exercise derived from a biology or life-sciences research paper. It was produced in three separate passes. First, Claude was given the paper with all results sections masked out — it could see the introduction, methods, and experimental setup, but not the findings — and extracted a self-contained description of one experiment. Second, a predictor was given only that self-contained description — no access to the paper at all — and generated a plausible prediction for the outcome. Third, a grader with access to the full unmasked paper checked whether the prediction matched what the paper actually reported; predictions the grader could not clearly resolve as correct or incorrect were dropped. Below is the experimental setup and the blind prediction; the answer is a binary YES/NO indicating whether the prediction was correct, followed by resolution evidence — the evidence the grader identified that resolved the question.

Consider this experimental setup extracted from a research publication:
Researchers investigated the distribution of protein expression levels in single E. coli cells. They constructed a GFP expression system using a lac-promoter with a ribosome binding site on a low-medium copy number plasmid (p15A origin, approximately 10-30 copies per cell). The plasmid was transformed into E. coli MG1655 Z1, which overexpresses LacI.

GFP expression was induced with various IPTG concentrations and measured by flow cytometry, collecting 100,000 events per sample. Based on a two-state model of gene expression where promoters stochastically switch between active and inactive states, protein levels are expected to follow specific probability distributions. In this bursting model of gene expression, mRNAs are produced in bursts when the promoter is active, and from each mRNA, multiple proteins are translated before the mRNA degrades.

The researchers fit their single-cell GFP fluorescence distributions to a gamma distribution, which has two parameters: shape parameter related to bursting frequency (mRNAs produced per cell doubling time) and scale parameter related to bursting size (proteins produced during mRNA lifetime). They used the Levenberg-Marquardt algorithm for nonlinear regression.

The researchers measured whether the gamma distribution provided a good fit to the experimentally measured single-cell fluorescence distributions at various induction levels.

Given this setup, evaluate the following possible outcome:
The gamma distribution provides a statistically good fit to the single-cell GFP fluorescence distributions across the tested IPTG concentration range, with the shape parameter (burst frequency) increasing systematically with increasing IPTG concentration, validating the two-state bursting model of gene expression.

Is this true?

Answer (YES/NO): NO